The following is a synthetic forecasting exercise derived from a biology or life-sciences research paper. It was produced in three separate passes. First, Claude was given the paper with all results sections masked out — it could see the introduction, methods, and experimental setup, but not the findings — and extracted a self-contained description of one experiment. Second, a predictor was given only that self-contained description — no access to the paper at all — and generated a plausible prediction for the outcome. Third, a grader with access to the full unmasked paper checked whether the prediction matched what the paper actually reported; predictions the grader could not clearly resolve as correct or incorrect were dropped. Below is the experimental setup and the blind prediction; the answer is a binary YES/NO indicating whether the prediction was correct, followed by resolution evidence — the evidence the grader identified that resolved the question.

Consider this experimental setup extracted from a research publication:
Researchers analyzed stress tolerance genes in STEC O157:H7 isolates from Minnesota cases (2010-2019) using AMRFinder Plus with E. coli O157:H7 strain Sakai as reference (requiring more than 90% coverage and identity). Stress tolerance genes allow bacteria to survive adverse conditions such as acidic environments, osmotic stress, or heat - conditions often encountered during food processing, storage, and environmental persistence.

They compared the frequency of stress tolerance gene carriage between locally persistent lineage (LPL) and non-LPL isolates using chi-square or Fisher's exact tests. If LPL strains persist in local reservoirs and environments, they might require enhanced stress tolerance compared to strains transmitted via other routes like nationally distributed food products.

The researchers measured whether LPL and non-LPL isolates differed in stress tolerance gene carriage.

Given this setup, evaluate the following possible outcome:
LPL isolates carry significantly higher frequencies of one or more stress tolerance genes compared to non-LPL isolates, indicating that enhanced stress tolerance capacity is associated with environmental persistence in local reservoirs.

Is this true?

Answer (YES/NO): NO